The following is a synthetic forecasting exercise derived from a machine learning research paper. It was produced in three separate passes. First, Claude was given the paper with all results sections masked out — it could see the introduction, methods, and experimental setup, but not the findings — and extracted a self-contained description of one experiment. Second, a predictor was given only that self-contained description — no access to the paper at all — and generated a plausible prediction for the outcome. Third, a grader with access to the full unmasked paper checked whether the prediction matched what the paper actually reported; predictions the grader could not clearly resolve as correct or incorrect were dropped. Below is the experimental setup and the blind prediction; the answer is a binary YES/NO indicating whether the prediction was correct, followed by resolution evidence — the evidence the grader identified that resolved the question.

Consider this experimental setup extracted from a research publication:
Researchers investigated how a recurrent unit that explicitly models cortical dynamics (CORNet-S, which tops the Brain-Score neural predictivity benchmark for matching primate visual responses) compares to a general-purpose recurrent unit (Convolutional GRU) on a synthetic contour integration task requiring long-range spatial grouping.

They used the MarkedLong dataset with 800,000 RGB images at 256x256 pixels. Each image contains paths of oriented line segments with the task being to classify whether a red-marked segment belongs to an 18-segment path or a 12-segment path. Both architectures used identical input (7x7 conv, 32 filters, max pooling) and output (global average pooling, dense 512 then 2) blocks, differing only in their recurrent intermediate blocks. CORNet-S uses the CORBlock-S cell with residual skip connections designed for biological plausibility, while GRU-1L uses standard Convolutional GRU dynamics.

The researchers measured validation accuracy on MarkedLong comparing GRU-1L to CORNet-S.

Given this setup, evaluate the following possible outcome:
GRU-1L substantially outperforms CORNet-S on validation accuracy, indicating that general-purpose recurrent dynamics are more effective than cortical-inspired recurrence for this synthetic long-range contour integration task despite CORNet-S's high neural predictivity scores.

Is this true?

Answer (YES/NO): NO